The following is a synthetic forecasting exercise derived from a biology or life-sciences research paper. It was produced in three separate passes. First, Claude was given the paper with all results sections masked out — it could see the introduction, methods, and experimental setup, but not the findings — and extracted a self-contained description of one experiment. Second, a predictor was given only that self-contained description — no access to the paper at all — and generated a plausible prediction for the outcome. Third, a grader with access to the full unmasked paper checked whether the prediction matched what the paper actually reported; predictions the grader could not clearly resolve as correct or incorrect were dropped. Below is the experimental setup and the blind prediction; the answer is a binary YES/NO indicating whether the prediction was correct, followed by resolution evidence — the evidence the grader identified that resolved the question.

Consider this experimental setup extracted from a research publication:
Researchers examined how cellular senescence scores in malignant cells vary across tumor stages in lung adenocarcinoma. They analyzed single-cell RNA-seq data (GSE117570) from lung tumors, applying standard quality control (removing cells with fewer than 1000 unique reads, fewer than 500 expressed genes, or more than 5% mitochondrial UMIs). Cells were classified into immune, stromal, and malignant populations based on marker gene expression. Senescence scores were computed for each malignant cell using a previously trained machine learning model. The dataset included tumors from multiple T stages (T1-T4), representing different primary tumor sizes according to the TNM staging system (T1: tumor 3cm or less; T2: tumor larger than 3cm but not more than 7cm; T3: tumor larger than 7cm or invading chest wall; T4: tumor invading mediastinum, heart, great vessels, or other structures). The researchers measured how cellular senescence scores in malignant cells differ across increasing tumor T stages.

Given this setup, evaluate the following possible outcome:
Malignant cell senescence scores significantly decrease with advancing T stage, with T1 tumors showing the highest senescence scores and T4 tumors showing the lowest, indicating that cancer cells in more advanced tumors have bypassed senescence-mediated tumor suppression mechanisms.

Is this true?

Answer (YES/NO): YES